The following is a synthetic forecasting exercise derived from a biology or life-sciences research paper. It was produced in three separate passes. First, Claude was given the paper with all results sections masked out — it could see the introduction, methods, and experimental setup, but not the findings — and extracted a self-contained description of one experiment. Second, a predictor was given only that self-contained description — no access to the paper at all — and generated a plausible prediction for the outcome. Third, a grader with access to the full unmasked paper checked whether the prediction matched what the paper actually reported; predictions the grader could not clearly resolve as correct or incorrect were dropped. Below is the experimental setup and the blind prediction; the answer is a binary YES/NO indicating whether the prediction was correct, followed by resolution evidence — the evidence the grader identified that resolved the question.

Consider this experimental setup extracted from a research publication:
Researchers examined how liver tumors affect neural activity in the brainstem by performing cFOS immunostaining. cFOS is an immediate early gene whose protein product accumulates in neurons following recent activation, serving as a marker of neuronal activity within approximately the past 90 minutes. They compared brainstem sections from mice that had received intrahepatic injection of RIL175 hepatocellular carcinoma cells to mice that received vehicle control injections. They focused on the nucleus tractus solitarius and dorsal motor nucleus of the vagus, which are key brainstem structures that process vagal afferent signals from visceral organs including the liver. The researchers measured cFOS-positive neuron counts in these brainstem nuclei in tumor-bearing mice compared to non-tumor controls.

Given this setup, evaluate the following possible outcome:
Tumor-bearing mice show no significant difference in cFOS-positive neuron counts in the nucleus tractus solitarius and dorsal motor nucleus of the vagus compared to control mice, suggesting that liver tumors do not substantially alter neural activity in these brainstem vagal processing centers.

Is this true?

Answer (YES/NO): NO